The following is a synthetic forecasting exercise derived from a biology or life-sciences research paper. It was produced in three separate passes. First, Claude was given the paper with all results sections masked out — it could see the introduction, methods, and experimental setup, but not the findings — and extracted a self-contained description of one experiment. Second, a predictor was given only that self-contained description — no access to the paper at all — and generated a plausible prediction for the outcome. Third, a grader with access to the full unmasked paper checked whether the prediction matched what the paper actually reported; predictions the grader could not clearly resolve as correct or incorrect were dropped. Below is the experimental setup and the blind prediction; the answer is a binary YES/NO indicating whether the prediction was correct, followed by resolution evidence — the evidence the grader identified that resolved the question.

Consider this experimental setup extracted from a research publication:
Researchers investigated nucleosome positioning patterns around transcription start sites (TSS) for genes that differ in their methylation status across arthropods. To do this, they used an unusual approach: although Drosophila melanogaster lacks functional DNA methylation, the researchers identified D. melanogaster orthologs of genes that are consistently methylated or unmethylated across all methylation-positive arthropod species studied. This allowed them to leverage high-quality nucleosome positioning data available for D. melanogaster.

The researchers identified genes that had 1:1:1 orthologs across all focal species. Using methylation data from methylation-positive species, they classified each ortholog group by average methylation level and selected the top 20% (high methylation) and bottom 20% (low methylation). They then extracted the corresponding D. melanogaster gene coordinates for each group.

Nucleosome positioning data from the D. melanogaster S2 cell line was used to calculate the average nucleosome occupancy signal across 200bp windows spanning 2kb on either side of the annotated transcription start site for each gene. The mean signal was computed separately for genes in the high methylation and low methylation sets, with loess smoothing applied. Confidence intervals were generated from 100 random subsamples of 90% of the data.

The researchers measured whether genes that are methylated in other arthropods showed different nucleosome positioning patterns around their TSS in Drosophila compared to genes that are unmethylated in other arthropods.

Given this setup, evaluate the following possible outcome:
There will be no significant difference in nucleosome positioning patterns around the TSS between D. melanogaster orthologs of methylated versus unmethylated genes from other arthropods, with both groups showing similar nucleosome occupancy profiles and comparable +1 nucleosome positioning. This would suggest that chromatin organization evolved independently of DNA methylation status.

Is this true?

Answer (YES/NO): NO